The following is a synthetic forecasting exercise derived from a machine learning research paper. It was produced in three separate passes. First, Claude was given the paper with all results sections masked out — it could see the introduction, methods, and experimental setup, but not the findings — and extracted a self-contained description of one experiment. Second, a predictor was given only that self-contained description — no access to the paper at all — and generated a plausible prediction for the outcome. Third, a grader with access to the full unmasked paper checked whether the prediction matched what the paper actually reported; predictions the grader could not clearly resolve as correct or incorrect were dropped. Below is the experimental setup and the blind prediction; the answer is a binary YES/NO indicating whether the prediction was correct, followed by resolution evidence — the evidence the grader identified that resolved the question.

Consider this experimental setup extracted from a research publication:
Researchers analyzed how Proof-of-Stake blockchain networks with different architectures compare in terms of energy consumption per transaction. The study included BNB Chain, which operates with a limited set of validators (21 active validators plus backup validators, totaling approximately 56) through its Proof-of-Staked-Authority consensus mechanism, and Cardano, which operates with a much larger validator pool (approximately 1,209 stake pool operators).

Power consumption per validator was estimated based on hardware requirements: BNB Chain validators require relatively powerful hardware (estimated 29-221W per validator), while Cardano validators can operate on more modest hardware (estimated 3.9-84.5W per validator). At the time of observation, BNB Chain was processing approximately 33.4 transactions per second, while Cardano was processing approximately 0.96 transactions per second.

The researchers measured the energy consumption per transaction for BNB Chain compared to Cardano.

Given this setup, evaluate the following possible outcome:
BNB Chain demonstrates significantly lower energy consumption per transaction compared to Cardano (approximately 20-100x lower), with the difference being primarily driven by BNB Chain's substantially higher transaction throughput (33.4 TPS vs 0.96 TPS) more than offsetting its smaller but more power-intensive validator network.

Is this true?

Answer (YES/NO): NO